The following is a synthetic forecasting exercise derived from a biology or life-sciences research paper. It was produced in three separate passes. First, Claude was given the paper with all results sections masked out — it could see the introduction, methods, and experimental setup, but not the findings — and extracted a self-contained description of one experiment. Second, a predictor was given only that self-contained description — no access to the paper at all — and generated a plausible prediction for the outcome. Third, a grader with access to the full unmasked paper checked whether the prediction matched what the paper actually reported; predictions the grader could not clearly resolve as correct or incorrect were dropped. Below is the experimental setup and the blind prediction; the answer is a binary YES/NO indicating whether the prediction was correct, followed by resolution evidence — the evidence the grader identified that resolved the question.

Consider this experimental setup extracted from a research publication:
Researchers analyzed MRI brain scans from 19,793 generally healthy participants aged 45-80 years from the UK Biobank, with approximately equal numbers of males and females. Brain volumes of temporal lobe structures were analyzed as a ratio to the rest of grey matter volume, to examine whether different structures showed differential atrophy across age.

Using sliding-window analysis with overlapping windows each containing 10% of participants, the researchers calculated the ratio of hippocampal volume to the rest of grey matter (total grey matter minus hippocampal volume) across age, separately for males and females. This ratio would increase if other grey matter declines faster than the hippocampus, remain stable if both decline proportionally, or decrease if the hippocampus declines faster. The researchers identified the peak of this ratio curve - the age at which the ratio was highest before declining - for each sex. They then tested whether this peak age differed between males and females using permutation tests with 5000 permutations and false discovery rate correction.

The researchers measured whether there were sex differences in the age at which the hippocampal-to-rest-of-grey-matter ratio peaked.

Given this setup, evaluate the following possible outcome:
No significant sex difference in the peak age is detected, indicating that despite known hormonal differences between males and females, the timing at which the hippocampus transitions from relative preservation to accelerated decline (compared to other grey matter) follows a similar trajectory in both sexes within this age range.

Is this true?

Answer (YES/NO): NO